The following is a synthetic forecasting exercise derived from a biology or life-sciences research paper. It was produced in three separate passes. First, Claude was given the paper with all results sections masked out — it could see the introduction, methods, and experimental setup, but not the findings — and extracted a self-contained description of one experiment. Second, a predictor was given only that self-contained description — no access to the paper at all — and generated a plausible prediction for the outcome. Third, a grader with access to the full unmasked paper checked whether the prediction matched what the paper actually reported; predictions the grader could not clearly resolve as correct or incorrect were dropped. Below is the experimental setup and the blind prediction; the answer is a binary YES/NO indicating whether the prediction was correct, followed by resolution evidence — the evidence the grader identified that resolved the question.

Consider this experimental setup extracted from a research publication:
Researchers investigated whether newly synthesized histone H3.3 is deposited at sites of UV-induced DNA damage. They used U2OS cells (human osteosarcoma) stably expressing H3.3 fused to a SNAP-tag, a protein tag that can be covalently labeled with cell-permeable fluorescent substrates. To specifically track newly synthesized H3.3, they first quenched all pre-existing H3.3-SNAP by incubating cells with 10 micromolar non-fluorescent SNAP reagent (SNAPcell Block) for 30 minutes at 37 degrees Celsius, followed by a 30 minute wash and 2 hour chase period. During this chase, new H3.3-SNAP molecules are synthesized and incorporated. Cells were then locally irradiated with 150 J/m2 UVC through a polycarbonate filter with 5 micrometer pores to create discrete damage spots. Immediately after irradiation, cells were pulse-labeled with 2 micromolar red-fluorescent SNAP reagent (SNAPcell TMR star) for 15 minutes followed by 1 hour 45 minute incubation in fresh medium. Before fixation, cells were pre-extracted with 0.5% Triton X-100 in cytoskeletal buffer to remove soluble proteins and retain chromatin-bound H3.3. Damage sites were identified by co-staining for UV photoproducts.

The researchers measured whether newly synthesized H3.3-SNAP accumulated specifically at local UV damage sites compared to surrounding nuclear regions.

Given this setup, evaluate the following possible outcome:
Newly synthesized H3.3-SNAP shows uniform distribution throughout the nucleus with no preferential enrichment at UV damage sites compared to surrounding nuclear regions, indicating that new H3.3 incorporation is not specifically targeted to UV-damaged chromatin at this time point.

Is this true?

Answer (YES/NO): NO